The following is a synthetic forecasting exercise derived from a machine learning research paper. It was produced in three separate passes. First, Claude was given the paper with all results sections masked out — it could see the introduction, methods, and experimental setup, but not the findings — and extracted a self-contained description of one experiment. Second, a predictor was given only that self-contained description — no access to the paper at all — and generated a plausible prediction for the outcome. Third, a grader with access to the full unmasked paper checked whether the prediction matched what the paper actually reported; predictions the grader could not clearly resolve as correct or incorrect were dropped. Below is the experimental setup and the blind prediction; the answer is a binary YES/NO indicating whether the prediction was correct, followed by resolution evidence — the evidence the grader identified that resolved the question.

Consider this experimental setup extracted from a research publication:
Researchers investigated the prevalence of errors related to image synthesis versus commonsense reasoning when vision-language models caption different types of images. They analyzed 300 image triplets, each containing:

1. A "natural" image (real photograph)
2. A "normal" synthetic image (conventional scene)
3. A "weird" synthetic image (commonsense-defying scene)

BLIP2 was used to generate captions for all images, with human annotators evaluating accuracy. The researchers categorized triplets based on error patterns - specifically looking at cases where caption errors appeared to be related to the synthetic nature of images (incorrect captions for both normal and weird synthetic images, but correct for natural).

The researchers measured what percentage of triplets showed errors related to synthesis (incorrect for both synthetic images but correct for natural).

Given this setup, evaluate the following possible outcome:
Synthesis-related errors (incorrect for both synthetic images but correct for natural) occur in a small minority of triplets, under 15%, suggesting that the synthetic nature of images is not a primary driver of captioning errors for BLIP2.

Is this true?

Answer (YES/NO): YES